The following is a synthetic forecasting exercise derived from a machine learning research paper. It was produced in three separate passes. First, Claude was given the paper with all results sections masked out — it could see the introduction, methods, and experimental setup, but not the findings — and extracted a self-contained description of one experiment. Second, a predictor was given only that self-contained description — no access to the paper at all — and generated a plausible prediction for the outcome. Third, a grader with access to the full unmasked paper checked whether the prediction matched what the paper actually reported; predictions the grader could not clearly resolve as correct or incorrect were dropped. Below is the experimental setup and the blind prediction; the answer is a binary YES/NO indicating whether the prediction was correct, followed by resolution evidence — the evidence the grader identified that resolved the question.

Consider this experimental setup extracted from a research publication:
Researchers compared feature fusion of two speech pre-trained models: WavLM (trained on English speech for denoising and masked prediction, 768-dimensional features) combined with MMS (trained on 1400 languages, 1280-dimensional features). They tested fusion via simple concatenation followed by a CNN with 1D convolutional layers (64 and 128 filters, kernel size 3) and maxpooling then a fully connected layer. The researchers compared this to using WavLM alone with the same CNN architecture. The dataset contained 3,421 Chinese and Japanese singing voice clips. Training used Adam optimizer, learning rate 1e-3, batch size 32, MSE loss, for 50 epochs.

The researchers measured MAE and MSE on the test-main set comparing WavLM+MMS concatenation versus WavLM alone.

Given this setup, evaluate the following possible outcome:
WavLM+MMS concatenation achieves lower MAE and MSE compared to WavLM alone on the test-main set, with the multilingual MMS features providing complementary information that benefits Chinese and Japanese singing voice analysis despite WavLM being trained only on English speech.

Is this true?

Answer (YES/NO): YES